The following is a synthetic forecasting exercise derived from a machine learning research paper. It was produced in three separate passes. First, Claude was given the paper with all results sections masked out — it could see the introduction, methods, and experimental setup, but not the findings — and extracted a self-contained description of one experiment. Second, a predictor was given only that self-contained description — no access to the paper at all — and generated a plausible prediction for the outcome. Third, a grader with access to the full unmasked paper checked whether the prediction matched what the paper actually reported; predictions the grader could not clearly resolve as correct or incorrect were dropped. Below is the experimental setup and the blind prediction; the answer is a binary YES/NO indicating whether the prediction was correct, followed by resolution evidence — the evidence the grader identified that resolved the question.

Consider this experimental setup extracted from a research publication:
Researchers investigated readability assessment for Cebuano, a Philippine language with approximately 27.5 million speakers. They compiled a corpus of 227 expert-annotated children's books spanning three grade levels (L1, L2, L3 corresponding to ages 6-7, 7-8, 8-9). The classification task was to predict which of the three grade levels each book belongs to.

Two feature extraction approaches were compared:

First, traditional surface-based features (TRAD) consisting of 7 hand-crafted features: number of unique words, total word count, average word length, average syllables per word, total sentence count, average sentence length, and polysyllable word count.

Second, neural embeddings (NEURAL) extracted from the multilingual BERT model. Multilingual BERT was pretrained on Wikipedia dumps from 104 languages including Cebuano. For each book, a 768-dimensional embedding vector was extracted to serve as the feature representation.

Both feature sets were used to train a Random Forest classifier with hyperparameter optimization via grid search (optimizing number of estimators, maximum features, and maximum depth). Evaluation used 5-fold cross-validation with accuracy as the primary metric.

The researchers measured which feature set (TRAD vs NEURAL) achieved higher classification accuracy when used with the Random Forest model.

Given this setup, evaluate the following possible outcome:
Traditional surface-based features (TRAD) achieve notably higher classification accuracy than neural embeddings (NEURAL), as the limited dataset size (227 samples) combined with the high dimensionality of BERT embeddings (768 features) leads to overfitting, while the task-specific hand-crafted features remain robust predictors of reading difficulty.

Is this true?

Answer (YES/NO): YES